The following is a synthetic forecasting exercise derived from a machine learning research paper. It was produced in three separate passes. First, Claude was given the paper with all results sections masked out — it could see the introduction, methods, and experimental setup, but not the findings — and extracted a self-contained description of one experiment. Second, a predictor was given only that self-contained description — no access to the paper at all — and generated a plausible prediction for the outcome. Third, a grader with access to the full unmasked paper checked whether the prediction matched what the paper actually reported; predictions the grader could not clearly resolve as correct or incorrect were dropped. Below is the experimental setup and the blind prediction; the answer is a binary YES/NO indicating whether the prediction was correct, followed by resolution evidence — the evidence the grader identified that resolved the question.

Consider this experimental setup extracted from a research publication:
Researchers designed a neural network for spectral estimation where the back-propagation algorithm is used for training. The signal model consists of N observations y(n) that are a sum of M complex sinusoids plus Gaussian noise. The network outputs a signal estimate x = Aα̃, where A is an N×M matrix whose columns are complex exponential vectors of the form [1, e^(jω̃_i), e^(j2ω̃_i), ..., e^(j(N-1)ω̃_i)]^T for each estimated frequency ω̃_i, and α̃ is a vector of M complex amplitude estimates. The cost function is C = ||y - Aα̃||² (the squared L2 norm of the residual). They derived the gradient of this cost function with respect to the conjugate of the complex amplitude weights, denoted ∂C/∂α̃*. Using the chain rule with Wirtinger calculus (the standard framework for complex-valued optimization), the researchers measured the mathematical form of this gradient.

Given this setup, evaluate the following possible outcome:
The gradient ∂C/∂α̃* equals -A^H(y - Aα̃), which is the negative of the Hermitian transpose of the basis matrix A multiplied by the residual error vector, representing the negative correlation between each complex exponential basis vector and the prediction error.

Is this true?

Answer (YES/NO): YES